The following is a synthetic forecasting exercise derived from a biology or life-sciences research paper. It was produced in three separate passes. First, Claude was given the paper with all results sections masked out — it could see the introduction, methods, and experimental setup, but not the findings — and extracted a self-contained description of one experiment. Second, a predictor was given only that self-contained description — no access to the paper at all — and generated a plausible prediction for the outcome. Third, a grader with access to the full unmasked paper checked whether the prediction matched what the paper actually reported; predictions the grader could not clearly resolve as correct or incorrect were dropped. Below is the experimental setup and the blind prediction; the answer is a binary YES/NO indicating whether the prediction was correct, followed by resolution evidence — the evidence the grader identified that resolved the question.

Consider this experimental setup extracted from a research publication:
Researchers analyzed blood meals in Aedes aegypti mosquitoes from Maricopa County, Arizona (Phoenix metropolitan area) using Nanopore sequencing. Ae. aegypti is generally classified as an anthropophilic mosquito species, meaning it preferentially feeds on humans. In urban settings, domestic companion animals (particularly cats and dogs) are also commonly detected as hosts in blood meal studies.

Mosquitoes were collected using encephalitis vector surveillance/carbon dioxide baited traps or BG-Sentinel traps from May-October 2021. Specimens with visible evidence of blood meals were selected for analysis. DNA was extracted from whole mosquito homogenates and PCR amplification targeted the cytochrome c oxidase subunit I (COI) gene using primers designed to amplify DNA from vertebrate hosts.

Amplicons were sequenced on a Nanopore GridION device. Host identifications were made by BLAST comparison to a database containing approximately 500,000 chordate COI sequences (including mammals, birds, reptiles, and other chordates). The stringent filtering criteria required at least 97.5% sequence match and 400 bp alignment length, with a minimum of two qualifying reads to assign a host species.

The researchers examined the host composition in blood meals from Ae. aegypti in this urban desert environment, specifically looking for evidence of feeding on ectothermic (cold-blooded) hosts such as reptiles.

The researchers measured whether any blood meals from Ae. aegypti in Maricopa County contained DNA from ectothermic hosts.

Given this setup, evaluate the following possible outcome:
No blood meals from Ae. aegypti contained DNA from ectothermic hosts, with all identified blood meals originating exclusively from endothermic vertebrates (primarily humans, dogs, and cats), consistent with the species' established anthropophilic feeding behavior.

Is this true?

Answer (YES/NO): NO